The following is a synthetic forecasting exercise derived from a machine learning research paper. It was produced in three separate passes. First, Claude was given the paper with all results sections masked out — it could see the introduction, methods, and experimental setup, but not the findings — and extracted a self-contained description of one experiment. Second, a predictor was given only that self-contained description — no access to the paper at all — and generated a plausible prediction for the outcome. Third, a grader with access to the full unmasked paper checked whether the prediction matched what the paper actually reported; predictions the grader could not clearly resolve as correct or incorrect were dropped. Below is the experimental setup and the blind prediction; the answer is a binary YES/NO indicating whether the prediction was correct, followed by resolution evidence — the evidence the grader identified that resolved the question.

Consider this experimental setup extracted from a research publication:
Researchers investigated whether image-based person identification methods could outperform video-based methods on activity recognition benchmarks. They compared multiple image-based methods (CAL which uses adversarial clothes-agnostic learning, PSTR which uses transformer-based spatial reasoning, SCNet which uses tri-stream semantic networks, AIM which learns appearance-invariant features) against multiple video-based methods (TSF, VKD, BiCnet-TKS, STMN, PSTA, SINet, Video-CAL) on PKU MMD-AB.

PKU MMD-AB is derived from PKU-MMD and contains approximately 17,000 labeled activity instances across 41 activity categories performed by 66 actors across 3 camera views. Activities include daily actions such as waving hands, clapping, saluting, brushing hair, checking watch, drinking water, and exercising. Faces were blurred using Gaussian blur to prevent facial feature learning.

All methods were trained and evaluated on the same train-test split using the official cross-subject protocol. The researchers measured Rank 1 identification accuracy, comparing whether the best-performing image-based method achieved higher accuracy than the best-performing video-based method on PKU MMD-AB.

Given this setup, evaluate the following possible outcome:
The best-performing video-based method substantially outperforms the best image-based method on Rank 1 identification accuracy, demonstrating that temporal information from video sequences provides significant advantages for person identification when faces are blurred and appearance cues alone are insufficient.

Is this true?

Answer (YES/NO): NO